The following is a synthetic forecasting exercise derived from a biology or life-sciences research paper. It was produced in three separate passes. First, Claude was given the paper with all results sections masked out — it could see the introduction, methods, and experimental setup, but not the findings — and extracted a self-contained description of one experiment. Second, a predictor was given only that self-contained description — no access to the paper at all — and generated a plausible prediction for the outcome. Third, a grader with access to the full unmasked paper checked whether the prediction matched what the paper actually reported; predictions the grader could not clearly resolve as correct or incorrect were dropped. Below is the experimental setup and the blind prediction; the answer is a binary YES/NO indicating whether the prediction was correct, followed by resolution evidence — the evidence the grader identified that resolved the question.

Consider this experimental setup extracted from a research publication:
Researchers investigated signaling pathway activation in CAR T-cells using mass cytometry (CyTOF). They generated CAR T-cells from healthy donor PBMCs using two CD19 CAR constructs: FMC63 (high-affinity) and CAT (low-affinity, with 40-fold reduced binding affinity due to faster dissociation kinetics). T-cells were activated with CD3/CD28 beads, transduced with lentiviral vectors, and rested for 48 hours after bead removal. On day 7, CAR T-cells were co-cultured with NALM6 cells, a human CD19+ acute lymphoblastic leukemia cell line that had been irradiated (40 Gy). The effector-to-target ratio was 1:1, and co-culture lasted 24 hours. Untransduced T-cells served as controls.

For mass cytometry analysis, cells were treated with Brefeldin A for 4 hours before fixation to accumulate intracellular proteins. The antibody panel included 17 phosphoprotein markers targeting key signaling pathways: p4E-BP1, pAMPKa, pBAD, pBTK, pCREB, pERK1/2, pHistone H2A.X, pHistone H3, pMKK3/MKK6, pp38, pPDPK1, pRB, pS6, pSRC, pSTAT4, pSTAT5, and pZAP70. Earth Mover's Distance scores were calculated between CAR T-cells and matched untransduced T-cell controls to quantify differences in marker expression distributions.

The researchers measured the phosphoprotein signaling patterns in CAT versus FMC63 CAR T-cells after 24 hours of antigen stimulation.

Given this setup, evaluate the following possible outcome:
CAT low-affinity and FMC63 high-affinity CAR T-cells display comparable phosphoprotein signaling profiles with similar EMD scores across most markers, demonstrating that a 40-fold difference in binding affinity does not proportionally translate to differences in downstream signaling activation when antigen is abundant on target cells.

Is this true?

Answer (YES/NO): NO